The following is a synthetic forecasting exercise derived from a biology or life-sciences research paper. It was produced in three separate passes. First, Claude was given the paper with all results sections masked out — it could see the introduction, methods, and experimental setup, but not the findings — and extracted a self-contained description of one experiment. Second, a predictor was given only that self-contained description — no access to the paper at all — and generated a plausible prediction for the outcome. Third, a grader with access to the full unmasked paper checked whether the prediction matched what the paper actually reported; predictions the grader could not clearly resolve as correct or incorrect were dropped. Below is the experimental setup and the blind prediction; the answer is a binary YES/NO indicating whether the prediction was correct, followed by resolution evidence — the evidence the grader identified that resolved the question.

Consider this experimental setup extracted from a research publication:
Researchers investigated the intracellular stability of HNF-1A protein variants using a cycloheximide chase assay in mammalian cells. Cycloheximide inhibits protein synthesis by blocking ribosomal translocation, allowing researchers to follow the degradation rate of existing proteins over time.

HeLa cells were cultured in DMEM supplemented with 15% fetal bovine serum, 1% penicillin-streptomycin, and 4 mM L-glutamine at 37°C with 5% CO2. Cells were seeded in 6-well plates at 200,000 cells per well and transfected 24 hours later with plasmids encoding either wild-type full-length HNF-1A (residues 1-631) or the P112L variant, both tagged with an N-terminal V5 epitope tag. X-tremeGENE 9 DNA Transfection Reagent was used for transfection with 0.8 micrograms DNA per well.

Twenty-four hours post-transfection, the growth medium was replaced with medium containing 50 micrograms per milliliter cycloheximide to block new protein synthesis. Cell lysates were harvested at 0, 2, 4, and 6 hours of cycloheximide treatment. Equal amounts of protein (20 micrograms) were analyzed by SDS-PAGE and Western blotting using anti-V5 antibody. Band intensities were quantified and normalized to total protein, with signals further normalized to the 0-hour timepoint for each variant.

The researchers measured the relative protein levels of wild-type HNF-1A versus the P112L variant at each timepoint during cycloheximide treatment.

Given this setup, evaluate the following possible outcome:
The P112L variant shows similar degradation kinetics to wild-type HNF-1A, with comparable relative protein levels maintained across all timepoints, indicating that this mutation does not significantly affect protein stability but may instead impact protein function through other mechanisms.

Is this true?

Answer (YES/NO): NO